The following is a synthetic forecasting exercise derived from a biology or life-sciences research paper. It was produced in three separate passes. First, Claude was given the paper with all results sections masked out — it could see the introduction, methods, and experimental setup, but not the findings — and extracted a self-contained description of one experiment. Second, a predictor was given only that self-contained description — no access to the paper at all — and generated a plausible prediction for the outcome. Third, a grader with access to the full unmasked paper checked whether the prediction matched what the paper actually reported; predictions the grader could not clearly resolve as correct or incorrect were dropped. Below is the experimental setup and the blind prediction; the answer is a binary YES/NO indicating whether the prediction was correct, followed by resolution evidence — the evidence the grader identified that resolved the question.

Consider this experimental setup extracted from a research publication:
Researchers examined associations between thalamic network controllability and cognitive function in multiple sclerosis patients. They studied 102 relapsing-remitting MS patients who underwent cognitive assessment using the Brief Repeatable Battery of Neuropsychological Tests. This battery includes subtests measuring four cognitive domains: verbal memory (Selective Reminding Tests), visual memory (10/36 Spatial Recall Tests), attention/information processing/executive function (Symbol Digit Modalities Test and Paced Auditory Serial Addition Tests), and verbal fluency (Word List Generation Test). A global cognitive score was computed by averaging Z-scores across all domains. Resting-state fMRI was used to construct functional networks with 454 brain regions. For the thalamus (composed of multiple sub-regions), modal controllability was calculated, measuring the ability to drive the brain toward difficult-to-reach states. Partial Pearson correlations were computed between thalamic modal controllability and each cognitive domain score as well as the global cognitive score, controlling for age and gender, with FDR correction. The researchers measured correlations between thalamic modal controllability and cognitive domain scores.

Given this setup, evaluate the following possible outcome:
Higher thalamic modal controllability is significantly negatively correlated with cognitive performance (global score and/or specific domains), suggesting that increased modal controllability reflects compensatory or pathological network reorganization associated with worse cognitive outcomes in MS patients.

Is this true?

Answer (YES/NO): NO